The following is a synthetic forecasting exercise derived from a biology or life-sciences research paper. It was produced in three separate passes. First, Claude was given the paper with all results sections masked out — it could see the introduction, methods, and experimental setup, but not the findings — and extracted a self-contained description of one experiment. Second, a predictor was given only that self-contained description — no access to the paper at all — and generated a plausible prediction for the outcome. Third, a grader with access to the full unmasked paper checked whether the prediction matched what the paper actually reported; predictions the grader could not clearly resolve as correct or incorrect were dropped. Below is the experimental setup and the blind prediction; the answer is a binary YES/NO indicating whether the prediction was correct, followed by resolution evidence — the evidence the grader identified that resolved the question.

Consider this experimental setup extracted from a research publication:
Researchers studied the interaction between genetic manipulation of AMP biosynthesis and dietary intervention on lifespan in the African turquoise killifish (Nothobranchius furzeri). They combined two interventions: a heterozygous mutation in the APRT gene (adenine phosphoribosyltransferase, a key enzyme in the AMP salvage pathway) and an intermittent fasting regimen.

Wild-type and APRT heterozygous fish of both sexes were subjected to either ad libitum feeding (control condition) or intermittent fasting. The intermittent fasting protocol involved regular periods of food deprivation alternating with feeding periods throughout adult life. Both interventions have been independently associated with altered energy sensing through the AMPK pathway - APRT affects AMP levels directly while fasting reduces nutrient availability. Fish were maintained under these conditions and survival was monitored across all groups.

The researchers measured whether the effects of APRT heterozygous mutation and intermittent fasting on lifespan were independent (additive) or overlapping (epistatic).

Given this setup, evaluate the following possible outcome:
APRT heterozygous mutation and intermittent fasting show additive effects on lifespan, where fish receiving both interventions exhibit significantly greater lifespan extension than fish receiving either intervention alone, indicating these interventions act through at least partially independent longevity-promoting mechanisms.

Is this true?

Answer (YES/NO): NO